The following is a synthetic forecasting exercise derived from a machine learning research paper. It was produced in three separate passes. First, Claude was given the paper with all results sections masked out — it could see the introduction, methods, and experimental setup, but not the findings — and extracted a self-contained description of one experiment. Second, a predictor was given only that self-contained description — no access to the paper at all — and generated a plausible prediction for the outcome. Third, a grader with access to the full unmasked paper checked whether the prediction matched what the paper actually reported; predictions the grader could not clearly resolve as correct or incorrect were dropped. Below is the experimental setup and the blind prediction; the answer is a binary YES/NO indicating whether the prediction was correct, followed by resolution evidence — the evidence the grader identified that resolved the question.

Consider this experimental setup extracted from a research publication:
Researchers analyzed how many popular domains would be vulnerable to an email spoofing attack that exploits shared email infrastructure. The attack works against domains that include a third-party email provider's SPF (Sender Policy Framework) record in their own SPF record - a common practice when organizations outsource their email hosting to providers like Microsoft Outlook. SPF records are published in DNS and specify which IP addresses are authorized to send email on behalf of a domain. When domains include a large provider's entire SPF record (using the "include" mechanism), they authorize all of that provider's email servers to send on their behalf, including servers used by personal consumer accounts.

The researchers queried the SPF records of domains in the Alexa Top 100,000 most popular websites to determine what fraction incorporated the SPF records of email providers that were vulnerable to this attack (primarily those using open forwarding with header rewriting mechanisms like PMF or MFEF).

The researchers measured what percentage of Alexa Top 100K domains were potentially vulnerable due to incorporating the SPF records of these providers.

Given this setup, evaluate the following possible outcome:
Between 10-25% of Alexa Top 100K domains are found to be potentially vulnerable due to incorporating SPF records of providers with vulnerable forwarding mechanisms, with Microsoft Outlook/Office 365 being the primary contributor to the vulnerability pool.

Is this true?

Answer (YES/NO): YES